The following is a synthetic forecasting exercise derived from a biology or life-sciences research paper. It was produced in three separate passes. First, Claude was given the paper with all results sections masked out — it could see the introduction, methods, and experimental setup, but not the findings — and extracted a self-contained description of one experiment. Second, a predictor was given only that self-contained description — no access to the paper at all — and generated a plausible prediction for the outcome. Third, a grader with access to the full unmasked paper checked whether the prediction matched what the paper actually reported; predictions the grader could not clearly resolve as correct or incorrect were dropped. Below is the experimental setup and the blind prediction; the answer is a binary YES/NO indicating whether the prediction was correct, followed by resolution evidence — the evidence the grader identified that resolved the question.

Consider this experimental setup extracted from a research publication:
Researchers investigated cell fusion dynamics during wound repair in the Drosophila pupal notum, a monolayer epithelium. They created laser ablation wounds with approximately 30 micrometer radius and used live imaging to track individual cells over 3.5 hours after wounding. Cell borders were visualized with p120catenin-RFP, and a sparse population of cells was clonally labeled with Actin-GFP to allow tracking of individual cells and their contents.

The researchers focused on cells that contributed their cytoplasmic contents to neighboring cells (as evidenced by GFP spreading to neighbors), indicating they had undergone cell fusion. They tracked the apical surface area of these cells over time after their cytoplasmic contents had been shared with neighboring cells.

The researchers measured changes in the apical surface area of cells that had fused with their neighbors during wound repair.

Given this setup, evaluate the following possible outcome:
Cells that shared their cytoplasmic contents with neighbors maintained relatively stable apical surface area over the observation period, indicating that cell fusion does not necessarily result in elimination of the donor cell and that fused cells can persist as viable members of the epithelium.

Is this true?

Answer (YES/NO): NO